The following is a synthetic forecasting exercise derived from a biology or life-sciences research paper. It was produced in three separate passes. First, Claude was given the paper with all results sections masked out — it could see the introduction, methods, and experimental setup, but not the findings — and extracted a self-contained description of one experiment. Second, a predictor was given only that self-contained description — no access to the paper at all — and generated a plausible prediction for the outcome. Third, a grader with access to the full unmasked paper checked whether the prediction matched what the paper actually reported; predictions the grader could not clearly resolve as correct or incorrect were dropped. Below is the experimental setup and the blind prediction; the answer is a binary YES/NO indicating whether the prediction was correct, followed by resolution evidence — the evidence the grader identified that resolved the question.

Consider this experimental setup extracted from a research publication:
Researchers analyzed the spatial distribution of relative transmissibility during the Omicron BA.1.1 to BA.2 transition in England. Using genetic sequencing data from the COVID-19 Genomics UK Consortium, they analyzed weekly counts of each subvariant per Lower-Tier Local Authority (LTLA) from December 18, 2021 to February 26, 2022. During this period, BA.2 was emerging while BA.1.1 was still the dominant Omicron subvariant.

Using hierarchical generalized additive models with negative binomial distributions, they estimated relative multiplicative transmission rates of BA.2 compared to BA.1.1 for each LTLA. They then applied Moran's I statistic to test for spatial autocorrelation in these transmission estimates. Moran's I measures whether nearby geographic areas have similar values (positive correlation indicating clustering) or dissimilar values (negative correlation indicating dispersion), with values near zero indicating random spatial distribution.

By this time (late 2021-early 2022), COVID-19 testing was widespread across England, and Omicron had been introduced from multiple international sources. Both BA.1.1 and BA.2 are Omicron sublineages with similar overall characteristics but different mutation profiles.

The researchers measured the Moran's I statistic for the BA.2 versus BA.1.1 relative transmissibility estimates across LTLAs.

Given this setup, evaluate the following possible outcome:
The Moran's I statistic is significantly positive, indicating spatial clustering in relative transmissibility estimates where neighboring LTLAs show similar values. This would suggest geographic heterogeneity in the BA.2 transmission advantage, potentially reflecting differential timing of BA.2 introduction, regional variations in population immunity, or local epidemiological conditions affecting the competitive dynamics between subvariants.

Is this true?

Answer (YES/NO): NO